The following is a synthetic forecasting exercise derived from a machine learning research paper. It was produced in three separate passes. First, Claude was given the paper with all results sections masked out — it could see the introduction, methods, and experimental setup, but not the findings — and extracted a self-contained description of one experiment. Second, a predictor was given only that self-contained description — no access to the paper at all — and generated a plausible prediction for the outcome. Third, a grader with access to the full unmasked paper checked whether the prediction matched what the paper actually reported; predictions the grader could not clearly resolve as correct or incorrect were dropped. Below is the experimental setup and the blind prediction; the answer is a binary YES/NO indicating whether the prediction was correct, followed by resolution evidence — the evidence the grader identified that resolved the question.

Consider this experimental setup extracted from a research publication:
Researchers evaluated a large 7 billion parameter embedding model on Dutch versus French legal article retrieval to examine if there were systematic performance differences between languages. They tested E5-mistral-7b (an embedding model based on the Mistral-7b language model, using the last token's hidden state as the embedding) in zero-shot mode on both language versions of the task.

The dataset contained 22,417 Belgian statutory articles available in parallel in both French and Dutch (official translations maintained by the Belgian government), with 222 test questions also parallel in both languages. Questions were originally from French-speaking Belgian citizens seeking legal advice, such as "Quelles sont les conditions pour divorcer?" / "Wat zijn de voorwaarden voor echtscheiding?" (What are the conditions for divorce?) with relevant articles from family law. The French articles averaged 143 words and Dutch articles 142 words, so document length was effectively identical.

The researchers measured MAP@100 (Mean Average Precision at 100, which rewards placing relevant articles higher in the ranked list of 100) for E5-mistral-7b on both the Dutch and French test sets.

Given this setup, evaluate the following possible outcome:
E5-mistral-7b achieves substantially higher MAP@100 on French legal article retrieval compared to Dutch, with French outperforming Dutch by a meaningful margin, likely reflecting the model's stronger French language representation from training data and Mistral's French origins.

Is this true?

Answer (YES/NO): NO